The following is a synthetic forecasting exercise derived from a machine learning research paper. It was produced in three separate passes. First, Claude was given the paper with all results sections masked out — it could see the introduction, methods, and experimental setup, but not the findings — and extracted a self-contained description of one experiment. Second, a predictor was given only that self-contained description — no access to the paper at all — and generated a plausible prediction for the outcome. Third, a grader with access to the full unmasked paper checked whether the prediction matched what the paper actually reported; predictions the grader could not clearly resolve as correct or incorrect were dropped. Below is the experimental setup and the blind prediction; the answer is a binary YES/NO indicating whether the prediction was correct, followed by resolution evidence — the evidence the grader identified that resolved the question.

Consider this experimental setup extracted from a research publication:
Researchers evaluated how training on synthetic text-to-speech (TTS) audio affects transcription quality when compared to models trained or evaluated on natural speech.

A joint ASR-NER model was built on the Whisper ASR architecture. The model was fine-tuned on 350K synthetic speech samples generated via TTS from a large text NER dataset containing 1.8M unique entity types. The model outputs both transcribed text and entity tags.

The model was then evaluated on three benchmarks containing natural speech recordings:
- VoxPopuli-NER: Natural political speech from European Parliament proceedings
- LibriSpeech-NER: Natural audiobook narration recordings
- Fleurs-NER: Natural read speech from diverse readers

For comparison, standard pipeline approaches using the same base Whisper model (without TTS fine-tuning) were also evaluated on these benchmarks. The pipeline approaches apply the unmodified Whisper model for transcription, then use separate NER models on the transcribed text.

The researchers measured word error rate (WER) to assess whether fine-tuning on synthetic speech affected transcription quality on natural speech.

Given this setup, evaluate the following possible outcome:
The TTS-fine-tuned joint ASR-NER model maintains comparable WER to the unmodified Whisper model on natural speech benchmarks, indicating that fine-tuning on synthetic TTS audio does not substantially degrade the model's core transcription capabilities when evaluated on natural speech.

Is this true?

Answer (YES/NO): NO